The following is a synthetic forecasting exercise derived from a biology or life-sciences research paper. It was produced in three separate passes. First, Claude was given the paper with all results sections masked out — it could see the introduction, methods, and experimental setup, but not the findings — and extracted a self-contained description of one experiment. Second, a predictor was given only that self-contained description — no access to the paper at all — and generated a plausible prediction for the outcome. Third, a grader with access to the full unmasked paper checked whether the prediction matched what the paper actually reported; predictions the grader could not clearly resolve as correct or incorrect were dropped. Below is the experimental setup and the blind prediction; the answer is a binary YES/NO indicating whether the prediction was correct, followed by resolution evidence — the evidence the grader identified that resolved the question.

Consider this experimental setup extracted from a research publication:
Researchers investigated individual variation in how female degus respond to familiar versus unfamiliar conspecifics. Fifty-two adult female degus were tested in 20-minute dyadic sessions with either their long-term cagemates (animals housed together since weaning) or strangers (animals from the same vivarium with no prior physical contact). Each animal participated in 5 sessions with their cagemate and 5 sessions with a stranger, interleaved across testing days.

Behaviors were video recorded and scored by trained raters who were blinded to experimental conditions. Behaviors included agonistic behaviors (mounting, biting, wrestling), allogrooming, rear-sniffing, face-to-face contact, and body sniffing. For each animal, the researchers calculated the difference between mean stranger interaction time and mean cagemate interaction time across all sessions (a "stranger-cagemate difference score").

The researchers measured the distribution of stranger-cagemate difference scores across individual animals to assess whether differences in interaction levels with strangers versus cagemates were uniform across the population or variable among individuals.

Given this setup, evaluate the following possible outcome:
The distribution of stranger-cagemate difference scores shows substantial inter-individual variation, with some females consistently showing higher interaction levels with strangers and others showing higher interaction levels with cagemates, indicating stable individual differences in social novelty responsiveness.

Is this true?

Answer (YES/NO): NO